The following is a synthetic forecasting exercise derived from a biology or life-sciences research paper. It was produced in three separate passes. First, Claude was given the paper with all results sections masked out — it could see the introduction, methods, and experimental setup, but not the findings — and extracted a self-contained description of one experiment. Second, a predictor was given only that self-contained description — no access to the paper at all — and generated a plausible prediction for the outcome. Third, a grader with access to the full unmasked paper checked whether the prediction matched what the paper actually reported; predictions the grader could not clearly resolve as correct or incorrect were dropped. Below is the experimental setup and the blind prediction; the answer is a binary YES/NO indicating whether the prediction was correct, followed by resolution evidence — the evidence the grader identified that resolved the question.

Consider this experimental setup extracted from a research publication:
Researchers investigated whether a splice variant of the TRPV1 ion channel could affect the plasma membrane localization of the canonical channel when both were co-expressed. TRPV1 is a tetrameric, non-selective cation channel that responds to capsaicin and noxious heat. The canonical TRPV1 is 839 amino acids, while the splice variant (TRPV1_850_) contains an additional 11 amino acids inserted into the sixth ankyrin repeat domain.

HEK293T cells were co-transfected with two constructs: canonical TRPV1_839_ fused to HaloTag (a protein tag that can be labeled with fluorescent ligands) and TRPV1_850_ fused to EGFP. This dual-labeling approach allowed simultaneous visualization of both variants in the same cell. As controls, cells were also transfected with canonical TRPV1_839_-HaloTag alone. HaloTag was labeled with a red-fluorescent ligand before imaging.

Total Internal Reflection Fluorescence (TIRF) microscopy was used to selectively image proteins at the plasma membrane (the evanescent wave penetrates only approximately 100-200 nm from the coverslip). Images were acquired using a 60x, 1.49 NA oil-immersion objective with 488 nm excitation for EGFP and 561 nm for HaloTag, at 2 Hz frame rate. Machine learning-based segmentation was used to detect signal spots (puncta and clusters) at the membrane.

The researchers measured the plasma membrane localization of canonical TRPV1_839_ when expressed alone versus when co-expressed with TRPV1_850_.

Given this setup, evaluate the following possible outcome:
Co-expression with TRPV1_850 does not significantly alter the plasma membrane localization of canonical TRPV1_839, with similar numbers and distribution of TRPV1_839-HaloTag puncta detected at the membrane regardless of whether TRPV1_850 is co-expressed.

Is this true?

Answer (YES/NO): YES